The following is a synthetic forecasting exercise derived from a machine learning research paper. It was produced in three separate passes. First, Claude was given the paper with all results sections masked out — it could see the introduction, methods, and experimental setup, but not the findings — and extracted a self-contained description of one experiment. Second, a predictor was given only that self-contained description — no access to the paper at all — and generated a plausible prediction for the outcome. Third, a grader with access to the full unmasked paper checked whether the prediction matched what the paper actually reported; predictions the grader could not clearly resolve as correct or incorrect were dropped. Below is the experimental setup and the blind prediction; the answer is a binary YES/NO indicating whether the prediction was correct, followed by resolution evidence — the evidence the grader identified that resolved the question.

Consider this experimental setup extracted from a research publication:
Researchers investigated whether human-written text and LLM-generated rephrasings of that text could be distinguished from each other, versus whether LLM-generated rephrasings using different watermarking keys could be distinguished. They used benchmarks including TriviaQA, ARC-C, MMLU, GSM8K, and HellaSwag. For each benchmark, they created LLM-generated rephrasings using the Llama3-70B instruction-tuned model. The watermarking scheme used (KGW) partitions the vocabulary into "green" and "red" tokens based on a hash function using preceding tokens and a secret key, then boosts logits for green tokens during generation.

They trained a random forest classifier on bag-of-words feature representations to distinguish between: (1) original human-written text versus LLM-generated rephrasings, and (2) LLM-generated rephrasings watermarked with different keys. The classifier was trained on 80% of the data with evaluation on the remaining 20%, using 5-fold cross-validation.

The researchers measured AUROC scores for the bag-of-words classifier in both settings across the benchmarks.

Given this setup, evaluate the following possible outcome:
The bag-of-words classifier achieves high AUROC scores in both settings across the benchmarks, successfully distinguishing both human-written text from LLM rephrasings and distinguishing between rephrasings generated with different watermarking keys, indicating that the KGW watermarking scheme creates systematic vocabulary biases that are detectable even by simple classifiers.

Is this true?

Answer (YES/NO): NO